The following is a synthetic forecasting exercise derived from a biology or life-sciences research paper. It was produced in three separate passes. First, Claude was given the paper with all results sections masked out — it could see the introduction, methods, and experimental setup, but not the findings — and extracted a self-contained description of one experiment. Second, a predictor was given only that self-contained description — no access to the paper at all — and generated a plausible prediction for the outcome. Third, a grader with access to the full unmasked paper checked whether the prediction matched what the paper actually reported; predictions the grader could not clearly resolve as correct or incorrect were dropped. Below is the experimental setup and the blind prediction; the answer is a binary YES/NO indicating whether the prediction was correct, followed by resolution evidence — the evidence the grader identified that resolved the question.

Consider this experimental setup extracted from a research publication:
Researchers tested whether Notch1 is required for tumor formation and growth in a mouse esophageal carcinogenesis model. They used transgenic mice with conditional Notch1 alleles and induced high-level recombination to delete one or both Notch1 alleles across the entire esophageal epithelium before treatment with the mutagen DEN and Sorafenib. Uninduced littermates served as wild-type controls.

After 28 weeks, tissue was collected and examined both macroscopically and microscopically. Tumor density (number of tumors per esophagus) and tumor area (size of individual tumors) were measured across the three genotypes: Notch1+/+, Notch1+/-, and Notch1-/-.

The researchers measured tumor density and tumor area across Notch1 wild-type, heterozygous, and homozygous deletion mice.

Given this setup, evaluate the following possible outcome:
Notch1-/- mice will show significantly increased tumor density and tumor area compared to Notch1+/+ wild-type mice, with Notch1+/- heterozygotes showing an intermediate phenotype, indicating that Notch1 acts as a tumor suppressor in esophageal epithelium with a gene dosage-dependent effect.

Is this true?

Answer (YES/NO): NO